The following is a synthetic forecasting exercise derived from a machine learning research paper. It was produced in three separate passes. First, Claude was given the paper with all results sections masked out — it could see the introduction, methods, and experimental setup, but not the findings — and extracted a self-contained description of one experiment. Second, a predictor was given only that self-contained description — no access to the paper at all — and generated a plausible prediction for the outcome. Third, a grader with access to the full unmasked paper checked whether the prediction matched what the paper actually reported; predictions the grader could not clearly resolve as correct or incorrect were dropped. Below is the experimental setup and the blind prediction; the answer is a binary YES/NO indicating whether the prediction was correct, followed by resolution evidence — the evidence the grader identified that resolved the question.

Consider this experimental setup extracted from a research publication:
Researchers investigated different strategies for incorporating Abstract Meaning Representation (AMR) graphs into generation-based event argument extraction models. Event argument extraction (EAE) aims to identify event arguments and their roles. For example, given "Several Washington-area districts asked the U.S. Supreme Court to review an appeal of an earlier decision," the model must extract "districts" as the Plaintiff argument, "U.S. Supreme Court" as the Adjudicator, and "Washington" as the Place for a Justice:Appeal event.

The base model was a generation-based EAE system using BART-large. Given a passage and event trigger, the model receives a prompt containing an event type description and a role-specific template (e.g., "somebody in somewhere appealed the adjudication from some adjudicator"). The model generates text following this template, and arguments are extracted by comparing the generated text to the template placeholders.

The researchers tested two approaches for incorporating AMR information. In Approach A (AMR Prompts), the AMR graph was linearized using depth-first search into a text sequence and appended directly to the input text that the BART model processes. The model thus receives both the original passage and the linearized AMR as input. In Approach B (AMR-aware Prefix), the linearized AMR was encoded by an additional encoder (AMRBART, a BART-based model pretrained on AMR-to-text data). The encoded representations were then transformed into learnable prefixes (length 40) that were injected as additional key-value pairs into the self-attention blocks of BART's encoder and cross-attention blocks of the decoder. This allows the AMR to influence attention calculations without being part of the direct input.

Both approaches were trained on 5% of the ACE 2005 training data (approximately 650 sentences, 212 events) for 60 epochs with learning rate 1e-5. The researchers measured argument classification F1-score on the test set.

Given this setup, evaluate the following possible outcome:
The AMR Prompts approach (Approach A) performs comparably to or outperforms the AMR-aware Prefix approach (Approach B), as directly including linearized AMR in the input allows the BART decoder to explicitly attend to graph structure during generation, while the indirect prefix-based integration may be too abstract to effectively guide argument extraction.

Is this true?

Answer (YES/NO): NO